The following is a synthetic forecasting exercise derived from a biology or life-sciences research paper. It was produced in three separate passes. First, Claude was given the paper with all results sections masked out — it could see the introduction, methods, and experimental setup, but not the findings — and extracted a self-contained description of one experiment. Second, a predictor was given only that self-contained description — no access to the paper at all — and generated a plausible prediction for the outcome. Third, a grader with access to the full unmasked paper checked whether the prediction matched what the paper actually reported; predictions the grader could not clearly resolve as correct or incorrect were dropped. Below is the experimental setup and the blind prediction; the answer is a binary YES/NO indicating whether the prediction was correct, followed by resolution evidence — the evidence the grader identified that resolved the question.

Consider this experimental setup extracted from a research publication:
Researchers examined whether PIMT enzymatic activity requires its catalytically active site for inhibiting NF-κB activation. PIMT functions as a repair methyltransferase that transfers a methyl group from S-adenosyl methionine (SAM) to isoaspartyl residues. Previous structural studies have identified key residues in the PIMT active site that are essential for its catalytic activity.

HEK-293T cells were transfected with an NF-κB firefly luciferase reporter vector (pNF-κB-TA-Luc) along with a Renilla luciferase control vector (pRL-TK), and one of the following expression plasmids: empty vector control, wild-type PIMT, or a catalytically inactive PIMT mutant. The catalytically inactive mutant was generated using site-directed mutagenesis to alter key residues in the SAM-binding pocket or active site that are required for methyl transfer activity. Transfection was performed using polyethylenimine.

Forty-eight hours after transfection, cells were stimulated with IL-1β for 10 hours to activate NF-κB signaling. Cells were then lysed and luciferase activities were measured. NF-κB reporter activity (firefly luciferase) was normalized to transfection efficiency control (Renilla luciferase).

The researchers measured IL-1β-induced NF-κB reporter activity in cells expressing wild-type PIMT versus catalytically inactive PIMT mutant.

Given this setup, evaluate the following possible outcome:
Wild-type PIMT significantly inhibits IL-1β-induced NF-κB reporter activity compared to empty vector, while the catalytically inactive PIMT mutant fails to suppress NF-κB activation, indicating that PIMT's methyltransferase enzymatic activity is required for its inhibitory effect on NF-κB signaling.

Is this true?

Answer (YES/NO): YES